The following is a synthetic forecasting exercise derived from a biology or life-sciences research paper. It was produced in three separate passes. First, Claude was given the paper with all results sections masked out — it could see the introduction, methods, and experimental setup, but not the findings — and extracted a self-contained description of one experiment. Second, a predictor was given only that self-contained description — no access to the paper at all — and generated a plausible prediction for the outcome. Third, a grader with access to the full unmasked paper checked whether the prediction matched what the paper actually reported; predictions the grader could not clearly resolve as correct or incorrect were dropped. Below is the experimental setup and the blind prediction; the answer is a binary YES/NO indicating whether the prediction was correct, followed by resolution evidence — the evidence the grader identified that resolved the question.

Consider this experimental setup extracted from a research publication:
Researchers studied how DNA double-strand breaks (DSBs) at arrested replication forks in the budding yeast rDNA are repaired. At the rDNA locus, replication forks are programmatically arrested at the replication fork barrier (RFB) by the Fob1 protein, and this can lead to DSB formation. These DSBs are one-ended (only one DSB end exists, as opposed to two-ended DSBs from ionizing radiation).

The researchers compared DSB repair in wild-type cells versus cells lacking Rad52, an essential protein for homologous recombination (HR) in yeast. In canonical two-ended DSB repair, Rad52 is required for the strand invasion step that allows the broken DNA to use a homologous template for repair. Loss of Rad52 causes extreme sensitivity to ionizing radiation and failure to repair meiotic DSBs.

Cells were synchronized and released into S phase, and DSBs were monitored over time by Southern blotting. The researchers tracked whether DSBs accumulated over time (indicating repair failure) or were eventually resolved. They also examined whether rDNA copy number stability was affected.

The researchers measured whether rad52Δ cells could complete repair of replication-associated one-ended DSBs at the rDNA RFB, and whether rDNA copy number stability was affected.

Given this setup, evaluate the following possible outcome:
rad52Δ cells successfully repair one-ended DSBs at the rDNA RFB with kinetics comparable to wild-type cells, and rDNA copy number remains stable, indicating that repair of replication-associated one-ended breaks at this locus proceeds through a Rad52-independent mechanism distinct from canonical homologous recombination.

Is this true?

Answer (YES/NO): YES